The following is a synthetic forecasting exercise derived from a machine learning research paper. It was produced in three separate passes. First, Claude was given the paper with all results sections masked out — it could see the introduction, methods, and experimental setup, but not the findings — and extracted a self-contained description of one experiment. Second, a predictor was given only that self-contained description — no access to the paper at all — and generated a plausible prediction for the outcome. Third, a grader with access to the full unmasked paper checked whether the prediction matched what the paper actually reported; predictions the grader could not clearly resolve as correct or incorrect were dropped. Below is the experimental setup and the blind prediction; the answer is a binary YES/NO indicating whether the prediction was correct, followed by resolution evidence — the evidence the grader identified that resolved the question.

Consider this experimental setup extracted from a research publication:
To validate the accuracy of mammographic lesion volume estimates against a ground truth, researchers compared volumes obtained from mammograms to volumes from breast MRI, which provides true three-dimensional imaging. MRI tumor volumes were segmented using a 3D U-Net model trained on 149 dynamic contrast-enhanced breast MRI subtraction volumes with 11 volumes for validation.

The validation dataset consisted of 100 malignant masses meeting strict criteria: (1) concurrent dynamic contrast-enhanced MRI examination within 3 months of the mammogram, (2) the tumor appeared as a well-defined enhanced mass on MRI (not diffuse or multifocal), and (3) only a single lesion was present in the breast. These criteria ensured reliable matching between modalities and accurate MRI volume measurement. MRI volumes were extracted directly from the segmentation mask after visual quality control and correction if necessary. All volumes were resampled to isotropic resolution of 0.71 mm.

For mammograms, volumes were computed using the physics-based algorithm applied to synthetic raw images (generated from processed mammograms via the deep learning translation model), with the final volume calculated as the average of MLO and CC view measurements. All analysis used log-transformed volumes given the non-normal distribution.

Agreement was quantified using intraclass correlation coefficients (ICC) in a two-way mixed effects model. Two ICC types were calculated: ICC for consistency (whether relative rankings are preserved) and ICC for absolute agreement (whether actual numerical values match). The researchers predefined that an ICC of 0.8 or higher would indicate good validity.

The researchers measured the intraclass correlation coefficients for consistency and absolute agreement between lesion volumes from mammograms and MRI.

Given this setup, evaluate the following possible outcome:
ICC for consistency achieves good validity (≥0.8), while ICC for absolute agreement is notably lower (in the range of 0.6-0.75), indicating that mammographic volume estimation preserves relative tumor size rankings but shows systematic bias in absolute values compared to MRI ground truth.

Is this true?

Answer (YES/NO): NO